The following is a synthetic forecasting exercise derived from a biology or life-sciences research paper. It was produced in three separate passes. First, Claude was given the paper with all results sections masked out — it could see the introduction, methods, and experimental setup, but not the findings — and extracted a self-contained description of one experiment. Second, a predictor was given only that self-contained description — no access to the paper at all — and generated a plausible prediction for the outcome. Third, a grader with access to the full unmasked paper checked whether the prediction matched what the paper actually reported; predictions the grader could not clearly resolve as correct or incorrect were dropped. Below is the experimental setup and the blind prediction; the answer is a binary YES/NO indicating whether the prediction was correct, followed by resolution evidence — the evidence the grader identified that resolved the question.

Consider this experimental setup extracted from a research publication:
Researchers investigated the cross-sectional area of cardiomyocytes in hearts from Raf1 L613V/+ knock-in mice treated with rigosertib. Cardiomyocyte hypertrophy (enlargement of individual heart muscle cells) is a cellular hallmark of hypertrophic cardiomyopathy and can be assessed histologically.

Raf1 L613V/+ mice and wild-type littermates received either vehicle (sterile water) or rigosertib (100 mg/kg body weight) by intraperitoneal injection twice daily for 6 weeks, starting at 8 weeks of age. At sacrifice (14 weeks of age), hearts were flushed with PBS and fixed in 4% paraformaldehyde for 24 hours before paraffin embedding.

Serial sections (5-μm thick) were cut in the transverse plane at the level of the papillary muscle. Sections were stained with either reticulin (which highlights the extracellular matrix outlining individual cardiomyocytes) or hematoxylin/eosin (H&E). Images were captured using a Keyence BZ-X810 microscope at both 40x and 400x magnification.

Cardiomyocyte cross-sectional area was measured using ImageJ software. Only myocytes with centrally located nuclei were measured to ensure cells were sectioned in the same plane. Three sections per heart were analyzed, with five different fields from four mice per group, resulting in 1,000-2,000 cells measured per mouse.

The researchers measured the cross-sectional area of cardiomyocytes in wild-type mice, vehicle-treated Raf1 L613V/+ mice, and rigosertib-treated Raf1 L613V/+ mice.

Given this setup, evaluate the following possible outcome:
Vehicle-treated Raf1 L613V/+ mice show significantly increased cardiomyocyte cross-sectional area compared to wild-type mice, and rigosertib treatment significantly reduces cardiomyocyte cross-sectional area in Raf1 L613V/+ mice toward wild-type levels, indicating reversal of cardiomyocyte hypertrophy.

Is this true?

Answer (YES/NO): YES